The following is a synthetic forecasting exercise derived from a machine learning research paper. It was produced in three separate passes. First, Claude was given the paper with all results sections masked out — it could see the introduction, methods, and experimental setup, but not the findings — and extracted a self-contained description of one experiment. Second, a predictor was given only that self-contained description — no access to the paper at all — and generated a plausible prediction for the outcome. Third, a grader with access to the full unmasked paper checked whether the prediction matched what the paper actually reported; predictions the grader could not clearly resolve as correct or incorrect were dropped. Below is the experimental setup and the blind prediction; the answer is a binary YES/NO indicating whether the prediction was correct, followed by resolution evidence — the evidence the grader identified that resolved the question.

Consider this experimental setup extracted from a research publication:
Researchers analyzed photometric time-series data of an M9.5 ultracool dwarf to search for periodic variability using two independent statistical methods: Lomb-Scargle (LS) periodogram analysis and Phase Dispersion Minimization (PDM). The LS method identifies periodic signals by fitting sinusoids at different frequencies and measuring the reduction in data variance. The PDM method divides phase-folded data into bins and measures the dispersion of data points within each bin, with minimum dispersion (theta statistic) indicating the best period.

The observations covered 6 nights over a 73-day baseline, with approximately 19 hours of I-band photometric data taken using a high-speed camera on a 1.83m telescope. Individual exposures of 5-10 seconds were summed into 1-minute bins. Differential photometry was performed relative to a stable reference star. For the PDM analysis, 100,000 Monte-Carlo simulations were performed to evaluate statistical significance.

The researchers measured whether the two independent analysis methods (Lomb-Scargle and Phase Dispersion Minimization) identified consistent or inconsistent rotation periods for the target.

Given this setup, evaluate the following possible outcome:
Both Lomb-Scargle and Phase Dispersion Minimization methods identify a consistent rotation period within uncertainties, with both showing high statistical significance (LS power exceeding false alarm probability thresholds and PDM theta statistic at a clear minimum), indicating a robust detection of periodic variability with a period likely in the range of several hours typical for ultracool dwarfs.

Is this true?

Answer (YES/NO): YES